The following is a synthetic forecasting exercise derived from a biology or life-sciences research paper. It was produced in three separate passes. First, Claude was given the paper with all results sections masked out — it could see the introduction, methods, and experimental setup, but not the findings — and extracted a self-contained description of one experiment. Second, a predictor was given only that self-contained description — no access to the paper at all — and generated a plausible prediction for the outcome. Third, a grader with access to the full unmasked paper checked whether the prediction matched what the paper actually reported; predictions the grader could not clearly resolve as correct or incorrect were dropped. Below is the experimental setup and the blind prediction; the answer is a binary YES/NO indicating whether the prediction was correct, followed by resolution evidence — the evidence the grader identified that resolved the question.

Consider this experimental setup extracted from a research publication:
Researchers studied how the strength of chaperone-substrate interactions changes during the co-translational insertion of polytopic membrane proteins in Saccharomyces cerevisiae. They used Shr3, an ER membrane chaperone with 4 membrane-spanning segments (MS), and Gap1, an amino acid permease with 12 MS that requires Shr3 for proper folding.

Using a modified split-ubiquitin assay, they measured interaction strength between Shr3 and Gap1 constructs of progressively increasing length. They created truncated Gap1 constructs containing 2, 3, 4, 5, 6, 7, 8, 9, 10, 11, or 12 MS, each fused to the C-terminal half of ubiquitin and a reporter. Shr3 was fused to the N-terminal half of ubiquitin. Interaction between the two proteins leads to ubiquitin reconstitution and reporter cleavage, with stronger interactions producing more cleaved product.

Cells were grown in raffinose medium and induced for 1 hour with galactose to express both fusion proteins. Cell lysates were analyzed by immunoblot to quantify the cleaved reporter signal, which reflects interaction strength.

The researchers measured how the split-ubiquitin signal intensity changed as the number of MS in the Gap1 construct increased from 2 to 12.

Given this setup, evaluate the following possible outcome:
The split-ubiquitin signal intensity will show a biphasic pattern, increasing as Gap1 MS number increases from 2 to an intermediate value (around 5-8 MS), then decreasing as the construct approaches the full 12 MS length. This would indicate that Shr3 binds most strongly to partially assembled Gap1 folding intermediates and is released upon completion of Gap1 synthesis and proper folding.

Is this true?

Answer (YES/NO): YES